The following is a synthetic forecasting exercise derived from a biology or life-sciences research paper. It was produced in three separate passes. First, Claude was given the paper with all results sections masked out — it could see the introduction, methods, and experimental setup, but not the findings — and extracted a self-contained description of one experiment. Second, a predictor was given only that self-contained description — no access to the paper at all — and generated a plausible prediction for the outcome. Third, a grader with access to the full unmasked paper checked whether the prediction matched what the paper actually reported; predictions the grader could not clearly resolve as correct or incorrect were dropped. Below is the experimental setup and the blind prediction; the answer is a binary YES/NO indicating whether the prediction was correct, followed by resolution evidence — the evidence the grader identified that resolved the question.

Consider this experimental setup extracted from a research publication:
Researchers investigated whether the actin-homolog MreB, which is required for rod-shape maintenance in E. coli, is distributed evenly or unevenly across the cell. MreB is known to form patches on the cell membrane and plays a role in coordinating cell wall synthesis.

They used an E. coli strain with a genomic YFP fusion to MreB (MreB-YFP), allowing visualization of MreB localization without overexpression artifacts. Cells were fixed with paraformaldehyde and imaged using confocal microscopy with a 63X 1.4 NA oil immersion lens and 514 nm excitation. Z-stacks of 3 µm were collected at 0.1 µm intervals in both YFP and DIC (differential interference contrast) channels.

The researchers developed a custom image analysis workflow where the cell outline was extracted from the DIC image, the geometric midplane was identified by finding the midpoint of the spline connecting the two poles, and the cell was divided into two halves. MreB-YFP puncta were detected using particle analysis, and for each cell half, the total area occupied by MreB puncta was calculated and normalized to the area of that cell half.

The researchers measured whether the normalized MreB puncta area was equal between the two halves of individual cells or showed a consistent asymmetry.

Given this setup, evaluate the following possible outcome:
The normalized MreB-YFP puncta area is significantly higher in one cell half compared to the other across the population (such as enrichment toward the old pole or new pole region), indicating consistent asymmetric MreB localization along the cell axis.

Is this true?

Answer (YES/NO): YES